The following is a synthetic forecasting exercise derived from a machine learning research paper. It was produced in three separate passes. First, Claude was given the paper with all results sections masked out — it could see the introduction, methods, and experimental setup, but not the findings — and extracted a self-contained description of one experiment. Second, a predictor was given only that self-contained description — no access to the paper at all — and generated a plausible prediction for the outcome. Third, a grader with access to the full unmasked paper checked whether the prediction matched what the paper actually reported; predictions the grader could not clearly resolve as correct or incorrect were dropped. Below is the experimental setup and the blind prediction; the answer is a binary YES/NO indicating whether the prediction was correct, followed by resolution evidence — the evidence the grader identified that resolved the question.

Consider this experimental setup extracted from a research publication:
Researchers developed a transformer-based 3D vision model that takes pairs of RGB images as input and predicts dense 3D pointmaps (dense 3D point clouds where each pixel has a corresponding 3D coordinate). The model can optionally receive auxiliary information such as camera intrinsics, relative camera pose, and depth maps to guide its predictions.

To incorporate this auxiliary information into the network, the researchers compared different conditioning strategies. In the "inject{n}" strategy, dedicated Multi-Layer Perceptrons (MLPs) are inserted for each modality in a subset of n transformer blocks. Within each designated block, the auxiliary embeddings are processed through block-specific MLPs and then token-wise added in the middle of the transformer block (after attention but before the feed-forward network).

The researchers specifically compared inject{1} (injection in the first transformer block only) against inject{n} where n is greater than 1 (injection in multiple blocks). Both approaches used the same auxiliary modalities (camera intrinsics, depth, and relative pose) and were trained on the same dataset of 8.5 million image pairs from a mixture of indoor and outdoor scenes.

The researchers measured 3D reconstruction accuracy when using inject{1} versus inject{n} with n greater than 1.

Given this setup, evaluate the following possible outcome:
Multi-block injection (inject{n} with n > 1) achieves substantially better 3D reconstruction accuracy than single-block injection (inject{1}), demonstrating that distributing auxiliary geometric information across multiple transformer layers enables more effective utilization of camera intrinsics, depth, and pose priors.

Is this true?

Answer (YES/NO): NO